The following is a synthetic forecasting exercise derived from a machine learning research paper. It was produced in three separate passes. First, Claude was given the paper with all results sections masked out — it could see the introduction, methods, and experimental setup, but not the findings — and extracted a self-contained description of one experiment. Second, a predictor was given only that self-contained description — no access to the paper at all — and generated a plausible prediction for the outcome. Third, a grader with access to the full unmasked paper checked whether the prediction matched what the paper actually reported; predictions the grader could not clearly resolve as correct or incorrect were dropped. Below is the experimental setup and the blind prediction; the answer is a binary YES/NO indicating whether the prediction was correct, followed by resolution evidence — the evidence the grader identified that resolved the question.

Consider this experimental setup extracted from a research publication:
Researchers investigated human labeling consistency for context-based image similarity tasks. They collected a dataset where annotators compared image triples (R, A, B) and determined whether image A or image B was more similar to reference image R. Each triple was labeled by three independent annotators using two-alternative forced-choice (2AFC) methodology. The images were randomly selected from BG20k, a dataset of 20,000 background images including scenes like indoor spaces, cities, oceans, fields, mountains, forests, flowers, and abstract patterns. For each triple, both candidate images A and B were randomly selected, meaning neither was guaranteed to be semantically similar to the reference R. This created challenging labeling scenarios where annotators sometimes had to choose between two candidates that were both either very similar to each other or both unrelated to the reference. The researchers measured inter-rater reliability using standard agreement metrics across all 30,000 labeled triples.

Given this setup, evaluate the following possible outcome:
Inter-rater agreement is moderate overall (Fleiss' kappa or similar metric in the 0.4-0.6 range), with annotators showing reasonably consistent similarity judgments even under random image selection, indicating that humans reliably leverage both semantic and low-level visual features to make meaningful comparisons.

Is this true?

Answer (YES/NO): NO